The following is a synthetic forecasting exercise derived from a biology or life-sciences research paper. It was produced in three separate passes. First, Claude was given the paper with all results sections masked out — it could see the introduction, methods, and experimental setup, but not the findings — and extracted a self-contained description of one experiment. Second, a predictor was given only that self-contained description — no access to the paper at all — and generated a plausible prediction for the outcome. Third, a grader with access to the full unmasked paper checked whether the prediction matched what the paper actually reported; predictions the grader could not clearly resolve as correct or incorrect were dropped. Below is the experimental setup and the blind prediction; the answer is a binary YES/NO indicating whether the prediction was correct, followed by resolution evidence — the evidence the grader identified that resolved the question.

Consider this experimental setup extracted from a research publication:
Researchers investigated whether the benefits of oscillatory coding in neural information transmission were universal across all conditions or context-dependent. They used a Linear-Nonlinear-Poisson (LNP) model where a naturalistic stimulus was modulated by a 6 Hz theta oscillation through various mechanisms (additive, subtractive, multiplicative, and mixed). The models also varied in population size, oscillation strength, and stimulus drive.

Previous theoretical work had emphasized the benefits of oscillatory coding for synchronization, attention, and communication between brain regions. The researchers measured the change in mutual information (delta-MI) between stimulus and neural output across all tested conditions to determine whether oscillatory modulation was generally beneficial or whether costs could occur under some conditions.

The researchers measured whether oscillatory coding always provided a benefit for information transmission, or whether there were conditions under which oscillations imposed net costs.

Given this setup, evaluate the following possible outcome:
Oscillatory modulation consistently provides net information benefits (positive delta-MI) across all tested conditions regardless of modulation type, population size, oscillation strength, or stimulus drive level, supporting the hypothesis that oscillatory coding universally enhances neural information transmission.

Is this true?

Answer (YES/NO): NO